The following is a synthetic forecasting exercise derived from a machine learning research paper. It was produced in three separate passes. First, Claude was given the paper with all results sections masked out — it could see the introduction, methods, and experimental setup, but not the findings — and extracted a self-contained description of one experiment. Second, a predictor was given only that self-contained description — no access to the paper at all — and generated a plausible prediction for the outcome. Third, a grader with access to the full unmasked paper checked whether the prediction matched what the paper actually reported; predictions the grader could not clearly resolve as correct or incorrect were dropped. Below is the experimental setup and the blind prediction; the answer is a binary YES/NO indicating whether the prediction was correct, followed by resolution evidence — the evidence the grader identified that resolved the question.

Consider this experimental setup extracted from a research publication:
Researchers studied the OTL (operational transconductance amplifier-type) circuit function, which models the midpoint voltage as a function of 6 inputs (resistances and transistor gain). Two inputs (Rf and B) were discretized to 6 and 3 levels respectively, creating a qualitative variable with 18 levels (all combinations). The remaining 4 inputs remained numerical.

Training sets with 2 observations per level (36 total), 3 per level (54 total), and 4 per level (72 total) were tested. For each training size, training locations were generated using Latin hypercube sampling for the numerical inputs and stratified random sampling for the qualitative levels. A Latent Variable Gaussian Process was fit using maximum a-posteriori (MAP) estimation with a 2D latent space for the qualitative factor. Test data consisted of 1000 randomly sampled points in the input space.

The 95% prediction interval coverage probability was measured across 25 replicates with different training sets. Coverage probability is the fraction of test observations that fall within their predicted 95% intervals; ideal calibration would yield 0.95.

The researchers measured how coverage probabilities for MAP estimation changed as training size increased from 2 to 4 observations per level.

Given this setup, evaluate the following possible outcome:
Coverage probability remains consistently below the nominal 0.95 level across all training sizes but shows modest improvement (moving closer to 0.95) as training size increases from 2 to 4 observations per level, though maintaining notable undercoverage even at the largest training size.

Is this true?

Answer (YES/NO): YES